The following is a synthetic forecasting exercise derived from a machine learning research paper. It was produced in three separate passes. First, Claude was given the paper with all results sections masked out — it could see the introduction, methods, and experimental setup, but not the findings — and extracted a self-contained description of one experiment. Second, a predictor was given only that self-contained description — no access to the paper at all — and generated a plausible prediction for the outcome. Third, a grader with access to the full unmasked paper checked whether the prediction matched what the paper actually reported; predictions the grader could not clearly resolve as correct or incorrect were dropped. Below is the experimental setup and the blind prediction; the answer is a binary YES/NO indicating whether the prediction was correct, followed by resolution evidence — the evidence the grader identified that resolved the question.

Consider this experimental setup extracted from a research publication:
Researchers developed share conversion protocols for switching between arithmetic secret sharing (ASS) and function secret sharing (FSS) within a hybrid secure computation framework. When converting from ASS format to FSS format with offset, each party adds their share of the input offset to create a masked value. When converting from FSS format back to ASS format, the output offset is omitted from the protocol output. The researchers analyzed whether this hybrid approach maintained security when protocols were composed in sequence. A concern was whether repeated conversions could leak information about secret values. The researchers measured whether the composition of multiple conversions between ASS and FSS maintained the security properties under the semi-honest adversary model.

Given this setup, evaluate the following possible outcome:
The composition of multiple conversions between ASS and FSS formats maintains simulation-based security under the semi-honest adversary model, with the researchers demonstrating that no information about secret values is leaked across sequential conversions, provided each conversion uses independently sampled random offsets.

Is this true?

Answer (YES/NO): YES